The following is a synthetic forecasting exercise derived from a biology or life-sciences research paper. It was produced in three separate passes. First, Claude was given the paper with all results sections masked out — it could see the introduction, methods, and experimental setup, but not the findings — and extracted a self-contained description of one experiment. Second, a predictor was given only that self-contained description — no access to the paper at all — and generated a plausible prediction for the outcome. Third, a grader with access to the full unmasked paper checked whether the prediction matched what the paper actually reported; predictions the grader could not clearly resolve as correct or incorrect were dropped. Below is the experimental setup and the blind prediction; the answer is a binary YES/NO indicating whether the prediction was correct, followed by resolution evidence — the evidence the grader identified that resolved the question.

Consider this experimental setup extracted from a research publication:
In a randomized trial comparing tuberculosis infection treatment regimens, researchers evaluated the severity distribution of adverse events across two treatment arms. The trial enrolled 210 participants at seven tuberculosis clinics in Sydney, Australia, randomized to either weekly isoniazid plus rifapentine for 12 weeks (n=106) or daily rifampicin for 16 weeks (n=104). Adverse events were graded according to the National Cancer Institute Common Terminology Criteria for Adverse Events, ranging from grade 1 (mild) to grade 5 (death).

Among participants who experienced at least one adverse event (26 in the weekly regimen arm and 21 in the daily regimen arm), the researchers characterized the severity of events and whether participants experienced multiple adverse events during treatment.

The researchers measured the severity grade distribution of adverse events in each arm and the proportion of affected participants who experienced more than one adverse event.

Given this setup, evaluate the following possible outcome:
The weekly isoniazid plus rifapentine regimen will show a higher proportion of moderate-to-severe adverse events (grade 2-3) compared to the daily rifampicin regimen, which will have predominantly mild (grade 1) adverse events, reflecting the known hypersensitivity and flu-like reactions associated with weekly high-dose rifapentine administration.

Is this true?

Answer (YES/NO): NO